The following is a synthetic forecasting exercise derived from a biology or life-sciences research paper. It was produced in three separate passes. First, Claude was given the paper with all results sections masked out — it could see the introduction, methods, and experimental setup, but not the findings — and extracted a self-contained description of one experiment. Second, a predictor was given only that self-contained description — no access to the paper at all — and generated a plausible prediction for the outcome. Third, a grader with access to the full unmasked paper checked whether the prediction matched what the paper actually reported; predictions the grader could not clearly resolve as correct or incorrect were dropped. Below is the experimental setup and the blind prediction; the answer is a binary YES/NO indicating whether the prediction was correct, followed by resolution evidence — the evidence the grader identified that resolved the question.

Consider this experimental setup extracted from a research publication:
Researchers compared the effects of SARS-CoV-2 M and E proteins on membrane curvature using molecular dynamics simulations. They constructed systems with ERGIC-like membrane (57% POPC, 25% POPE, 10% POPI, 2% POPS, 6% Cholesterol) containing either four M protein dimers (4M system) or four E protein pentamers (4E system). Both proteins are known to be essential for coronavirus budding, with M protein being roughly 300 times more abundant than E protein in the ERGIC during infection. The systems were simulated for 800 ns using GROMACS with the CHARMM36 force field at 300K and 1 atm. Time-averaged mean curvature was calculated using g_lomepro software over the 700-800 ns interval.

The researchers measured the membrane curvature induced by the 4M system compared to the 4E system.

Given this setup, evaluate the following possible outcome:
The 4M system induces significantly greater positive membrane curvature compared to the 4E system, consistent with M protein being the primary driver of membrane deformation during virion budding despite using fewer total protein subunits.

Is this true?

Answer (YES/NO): YES